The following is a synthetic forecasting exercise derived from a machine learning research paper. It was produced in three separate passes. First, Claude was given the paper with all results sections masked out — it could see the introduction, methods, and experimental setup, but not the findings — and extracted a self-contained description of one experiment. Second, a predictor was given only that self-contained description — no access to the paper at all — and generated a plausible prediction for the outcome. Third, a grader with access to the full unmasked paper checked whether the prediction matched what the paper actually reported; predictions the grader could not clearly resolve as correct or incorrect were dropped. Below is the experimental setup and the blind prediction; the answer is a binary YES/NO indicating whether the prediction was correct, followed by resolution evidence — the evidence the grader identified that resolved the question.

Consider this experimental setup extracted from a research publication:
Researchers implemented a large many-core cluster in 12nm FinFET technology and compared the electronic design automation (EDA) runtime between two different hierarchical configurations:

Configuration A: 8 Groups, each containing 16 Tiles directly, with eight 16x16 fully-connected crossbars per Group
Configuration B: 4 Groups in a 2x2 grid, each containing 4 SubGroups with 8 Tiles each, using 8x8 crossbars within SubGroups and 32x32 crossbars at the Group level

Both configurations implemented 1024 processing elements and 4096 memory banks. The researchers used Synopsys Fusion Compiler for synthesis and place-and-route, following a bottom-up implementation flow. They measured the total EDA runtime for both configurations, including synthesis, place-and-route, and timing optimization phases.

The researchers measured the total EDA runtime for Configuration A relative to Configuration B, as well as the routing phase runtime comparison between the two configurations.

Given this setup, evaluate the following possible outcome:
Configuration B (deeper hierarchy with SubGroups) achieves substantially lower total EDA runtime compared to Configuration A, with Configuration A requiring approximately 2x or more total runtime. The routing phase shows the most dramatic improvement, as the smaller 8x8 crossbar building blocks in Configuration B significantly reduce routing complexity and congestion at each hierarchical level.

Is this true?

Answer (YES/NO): YES